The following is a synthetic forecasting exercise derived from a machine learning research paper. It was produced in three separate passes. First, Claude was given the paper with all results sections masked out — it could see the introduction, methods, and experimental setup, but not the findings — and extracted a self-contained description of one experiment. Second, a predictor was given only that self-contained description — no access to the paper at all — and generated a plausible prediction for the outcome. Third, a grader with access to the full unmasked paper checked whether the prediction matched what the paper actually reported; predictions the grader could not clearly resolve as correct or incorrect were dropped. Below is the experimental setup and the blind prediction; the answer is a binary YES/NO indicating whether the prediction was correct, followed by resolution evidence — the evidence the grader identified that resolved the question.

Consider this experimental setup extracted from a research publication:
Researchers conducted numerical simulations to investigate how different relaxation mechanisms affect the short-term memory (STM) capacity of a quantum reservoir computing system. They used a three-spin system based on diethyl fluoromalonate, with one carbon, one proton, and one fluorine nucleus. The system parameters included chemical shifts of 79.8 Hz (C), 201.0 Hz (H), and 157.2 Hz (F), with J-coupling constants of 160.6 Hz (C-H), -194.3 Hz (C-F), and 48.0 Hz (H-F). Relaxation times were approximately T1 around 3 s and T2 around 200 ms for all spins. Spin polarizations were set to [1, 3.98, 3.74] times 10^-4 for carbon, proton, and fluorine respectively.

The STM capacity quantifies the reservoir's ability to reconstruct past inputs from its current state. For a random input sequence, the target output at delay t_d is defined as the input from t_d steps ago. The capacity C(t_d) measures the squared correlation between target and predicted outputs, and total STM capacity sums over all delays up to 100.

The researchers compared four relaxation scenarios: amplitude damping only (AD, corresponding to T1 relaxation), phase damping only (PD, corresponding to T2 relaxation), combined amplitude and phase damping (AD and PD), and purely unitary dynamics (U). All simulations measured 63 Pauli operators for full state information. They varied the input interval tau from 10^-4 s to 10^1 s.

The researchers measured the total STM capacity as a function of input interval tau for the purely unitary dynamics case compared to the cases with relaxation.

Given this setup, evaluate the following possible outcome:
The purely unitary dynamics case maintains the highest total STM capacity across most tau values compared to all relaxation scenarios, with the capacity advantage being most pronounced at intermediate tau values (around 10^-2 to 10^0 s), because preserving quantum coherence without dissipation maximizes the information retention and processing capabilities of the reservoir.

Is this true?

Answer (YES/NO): NO